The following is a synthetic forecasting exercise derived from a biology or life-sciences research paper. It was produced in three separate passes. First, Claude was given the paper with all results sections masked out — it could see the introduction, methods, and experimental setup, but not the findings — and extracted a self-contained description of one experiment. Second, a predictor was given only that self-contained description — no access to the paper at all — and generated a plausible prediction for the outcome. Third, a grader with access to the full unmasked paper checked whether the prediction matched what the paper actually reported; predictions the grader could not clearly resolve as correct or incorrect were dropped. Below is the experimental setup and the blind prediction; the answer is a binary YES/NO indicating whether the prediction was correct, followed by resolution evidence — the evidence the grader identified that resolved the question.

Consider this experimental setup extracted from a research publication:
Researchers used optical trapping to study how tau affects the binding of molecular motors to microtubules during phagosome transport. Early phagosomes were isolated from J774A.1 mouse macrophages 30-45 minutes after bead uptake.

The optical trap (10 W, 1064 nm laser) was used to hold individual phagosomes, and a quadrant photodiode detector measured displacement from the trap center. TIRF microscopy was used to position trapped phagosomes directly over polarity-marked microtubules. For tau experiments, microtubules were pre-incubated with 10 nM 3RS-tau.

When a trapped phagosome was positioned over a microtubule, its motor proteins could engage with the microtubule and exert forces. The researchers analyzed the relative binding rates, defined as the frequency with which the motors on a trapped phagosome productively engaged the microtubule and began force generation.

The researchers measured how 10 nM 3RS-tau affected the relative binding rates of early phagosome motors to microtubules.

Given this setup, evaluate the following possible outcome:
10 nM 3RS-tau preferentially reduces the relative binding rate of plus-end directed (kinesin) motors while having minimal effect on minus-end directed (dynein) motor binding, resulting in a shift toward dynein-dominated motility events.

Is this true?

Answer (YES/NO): NO